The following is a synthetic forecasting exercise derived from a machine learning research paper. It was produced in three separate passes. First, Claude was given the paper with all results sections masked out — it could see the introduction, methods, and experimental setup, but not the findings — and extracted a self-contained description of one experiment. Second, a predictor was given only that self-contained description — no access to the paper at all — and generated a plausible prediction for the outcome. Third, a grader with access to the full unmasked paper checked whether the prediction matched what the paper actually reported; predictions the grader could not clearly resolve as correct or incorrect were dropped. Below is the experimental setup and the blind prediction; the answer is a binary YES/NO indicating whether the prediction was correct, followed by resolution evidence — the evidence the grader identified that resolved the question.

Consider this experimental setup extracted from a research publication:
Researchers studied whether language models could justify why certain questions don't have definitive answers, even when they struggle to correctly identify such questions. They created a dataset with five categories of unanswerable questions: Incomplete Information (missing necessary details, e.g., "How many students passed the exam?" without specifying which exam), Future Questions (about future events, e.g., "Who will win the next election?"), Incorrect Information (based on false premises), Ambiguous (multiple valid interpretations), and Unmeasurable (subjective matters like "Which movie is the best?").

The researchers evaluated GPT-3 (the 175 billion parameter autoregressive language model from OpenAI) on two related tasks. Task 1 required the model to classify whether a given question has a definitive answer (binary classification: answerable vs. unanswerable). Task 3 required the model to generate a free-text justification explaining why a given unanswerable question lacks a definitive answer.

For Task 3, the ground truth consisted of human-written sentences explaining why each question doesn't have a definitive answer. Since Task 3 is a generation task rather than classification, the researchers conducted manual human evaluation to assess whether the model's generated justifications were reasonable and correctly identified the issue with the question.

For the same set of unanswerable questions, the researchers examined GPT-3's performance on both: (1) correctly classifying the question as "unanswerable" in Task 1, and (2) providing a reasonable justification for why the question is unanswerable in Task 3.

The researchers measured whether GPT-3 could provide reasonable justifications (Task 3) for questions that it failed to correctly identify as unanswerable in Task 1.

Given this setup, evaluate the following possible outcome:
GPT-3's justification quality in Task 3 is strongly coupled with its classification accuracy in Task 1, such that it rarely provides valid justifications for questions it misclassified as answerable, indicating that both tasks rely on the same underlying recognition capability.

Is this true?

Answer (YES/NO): NO